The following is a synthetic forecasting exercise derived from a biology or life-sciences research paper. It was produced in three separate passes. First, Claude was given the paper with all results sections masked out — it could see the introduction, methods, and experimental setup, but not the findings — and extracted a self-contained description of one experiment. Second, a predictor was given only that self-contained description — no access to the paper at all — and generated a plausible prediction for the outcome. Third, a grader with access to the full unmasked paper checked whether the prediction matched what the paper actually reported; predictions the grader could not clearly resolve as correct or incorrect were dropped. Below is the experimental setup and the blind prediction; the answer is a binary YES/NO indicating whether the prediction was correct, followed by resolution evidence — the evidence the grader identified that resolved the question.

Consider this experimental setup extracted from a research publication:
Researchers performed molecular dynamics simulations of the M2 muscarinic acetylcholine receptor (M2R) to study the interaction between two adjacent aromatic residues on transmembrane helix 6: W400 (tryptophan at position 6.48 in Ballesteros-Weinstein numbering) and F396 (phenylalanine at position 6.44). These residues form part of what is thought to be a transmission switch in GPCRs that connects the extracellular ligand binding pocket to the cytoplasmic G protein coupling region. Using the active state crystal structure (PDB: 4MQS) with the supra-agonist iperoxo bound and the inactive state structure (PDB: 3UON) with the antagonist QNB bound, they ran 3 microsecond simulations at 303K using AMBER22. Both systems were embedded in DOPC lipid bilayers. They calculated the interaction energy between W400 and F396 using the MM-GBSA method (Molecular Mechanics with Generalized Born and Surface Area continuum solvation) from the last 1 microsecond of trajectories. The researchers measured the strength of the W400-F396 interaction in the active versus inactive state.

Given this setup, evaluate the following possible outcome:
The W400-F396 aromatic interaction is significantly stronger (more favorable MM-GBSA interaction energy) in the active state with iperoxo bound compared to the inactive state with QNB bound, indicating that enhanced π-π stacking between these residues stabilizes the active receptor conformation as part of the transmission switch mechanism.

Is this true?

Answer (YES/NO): NO